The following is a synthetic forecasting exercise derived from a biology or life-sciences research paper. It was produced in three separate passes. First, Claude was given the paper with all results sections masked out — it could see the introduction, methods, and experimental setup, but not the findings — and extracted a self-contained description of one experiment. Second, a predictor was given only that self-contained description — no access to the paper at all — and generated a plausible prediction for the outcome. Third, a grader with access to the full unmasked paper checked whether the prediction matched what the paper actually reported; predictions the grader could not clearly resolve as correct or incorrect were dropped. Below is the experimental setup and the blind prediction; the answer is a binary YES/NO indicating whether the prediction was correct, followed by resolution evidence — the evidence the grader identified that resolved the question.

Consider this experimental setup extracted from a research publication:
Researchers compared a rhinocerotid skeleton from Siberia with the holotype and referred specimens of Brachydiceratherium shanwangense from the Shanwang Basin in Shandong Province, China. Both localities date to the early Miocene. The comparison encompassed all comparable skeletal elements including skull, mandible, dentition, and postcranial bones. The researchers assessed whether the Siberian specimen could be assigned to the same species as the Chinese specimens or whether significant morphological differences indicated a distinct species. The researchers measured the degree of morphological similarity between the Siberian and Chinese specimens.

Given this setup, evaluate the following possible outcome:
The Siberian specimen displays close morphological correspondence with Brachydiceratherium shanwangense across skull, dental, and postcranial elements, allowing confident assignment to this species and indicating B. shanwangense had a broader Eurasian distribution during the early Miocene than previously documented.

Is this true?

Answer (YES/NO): YES